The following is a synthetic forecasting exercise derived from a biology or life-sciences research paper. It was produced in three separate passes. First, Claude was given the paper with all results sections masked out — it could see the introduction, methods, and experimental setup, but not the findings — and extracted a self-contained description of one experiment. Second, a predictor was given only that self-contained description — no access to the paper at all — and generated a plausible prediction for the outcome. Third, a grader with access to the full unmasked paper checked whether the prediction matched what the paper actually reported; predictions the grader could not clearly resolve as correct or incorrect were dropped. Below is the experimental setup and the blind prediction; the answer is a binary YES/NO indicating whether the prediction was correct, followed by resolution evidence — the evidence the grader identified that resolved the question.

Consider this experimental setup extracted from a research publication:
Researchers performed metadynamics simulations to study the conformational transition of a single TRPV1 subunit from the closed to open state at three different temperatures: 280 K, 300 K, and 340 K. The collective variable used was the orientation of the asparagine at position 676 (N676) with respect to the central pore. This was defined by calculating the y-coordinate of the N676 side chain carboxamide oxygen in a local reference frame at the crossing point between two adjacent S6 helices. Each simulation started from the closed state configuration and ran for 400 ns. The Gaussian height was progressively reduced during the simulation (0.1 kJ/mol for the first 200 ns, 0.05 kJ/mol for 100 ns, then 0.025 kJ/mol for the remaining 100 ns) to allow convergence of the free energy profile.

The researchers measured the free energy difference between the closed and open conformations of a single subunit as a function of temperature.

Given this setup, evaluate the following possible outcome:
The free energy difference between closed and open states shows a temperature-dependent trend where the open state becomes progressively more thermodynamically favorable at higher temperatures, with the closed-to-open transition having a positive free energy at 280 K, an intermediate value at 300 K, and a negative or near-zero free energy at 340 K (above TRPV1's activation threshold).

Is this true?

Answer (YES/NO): NO